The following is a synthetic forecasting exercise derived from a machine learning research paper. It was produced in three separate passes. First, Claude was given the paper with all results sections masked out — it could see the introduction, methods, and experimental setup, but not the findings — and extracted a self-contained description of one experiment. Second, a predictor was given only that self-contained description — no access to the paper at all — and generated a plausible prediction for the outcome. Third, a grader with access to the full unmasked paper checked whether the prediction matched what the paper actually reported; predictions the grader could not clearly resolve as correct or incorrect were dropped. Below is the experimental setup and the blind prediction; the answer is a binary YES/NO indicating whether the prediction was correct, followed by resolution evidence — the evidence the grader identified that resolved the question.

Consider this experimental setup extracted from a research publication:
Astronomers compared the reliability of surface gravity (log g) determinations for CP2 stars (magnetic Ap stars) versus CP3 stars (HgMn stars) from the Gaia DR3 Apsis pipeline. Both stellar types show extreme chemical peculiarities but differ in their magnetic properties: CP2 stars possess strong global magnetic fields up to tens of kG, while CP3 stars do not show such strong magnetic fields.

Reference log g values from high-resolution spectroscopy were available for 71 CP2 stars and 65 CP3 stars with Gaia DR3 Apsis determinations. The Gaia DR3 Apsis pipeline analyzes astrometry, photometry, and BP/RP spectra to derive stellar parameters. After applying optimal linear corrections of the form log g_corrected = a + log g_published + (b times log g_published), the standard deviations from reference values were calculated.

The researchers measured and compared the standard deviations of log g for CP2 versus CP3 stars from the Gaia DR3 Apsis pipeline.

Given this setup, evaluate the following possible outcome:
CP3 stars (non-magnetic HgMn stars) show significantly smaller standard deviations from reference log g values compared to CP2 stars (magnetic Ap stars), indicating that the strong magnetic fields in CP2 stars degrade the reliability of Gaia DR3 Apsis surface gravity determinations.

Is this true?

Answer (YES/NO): YES